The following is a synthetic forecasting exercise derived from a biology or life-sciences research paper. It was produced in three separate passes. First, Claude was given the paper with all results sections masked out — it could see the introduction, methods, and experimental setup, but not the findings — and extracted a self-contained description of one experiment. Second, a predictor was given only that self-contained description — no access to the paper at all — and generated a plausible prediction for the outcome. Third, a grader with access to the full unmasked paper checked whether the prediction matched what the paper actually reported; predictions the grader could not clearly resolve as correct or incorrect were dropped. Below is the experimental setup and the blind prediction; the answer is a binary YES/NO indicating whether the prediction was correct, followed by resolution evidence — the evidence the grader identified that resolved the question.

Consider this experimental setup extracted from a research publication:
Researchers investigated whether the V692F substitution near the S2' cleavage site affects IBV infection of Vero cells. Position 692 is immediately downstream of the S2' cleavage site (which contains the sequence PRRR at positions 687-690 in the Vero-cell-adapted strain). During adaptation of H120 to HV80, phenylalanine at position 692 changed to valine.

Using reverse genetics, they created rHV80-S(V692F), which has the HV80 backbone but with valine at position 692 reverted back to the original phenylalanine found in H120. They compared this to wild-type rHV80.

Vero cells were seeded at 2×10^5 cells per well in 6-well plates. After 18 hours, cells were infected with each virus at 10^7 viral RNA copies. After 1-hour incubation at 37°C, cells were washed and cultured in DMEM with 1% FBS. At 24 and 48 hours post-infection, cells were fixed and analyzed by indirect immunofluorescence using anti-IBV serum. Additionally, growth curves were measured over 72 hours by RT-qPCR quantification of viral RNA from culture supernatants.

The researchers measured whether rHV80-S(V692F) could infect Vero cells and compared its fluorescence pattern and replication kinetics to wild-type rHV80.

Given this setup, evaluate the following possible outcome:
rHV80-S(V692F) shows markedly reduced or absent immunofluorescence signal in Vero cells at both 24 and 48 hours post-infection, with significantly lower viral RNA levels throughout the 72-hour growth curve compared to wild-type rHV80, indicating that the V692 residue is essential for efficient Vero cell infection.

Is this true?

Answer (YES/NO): YES